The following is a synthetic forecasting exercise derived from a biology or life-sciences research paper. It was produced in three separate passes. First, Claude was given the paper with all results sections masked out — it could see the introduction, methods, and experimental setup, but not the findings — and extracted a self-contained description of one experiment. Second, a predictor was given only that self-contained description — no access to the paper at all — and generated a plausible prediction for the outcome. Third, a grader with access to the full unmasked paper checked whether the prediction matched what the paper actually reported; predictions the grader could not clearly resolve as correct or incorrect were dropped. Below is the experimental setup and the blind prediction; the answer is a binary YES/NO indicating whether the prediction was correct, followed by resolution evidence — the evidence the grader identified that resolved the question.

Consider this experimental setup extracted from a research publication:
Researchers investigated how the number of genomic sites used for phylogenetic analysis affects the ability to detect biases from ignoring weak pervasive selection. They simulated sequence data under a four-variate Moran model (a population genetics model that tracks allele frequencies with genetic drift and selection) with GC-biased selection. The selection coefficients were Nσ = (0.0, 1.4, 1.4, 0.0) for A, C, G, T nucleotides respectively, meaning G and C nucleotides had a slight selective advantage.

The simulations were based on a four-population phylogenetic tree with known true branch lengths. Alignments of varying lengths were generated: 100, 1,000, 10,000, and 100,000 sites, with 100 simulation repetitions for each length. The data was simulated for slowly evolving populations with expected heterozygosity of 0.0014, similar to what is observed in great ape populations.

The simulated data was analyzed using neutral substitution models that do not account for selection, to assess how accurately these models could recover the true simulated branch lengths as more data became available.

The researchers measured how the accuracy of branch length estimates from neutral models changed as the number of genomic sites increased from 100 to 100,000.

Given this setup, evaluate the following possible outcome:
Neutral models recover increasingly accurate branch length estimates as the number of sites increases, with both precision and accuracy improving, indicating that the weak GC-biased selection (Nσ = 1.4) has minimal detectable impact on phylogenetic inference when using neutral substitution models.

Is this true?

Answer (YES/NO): NO